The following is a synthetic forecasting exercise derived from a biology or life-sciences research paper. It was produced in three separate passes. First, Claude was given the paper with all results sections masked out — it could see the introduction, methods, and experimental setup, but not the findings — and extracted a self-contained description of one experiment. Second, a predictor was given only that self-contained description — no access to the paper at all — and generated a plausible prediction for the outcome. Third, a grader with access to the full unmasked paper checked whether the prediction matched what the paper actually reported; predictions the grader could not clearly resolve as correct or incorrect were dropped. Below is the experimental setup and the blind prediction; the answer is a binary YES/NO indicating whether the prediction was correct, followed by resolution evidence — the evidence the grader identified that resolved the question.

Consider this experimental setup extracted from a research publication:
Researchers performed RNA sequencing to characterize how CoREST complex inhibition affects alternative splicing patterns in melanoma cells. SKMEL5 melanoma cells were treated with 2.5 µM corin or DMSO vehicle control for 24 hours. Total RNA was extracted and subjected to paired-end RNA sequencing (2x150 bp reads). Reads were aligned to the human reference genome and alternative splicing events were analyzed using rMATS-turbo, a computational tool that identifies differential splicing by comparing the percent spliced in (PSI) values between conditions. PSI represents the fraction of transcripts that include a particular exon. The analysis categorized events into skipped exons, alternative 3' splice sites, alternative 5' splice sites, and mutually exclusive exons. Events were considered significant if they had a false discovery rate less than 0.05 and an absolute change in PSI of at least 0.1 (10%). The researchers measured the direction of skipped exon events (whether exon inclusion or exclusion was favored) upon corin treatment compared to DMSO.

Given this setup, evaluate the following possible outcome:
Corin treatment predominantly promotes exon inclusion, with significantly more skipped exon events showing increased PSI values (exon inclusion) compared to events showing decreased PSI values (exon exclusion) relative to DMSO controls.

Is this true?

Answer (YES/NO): NO